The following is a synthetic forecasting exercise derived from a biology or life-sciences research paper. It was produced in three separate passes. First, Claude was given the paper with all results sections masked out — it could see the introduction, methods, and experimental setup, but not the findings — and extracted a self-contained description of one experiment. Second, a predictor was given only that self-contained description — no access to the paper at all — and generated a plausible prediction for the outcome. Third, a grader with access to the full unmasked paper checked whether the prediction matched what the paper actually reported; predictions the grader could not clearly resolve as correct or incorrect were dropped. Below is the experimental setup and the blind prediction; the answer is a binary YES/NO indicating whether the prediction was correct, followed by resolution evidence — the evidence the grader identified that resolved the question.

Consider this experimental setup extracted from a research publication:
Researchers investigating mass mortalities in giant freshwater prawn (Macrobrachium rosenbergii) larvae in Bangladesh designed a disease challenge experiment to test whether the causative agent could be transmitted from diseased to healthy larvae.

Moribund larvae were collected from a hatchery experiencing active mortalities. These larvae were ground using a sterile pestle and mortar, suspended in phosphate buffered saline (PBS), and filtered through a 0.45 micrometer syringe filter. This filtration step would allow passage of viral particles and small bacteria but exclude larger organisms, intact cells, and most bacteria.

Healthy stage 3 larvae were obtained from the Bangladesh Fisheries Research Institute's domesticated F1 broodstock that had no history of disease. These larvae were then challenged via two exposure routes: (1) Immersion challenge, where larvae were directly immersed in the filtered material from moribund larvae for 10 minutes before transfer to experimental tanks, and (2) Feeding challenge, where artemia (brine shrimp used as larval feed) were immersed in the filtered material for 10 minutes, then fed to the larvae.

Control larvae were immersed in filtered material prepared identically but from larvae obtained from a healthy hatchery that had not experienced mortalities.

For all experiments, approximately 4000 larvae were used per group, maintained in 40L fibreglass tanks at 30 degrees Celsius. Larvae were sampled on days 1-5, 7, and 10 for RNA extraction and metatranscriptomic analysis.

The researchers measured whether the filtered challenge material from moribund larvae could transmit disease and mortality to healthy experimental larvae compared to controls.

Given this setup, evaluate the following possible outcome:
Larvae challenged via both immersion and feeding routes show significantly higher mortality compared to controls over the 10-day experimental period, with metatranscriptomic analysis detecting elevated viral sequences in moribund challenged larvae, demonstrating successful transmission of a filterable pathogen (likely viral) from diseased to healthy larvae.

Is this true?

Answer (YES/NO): NO